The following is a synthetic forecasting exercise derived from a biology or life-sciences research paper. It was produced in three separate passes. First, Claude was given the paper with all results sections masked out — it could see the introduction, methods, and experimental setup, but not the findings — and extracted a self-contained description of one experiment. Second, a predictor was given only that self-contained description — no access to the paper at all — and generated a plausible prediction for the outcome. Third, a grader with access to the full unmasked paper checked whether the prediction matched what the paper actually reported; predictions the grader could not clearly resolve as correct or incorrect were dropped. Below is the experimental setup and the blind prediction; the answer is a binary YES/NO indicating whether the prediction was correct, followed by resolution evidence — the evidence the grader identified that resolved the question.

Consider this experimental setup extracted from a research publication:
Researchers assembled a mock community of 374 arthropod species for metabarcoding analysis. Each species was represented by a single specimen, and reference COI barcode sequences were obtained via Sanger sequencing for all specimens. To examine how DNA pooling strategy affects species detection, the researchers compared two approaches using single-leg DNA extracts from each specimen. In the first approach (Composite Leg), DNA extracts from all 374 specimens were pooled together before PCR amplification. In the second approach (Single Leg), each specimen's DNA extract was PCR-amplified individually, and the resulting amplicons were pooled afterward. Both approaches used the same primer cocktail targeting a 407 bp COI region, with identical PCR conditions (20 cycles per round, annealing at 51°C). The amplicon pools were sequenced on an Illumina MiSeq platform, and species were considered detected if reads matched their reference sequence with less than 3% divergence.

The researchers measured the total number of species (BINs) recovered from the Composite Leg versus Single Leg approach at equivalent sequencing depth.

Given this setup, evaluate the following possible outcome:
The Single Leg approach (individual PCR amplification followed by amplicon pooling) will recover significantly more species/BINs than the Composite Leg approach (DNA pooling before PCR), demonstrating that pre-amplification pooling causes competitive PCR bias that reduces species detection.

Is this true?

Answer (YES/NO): YES